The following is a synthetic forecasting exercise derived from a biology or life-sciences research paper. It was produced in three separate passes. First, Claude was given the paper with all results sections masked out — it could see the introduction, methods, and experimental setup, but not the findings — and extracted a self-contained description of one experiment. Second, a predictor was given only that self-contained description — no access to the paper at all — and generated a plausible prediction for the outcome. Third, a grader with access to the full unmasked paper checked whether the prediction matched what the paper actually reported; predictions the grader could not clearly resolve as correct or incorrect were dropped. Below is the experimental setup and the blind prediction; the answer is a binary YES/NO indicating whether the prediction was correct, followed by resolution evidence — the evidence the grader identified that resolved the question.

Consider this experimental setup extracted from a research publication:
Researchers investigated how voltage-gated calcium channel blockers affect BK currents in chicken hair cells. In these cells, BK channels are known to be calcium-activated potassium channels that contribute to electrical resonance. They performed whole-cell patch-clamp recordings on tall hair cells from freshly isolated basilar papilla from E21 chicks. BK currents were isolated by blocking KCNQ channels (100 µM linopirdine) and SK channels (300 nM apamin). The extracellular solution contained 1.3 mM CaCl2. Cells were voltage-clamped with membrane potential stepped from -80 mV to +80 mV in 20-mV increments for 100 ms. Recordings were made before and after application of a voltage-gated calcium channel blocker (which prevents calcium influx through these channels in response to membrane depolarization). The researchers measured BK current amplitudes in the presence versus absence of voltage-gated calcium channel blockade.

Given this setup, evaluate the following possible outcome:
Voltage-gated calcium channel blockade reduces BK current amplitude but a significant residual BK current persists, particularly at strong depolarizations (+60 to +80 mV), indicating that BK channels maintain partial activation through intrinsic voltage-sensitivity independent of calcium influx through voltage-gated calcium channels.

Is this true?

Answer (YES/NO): YES